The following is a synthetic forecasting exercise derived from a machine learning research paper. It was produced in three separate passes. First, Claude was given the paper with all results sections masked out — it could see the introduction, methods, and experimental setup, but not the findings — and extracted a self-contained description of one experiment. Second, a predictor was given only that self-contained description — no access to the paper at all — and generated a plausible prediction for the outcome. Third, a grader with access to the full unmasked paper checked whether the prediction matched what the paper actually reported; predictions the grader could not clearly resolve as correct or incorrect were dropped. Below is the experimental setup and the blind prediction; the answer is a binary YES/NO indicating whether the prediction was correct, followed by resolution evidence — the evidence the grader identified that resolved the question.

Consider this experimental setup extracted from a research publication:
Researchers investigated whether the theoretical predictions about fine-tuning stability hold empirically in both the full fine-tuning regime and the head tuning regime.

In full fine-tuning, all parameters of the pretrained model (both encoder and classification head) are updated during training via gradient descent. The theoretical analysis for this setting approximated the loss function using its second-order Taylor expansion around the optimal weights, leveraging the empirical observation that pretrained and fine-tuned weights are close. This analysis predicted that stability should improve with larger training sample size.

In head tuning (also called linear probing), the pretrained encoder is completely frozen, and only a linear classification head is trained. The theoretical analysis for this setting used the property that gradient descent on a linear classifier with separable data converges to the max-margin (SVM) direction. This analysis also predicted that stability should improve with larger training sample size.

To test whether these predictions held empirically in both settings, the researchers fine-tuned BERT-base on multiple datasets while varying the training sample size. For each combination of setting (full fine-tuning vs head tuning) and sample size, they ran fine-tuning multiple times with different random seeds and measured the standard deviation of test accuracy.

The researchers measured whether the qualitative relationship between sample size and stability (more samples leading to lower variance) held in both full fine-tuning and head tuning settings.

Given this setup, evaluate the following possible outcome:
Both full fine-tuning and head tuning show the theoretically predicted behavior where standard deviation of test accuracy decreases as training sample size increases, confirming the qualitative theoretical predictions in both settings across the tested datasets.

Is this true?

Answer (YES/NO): YES